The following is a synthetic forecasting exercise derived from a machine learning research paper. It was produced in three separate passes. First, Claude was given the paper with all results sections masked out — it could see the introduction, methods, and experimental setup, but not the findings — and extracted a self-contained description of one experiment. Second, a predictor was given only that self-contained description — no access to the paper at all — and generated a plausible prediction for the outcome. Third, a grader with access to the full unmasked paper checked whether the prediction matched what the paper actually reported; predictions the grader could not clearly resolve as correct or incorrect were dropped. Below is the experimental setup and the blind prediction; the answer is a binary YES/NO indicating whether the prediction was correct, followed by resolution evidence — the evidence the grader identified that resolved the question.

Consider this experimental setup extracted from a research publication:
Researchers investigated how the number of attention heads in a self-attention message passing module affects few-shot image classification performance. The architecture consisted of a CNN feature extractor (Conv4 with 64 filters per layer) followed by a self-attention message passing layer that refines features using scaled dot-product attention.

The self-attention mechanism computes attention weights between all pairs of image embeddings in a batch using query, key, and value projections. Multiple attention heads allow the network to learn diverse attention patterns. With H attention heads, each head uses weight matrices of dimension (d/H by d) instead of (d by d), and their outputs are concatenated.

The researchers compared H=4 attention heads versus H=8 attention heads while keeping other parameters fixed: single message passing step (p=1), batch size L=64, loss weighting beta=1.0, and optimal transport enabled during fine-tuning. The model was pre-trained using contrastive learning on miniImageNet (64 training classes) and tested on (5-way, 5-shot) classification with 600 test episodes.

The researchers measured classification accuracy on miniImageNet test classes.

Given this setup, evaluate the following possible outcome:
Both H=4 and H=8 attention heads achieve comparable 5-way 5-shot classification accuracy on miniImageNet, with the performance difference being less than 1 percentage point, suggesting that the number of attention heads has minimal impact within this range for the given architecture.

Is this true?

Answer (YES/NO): NO